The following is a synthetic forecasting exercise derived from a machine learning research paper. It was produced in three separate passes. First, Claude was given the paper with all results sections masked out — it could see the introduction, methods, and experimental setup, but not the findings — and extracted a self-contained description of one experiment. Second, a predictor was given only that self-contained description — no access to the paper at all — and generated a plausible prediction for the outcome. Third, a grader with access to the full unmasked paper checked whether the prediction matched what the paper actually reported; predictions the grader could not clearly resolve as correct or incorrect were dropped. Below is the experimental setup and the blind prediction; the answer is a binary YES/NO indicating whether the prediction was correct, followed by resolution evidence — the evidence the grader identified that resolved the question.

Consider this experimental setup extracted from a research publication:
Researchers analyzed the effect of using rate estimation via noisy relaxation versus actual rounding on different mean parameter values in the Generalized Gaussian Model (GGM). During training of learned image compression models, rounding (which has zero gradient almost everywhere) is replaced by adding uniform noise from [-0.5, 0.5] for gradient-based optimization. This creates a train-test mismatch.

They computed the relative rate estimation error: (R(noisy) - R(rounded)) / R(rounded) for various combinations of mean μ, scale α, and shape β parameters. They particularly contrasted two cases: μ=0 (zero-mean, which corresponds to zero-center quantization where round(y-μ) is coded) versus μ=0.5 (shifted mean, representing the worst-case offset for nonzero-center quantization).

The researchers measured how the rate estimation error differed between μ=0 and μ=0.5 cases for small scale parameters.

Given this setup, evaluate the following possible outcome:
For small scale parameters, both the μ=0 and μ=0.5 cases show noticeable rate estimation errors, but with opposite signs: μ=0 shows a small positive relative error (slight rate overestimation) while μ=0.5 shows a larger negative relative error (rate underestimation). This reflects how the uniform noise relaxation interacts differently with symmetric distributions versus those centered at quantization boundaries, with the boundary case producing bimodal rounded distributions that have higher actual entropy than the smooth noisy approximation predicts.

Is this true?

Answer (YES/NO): NO